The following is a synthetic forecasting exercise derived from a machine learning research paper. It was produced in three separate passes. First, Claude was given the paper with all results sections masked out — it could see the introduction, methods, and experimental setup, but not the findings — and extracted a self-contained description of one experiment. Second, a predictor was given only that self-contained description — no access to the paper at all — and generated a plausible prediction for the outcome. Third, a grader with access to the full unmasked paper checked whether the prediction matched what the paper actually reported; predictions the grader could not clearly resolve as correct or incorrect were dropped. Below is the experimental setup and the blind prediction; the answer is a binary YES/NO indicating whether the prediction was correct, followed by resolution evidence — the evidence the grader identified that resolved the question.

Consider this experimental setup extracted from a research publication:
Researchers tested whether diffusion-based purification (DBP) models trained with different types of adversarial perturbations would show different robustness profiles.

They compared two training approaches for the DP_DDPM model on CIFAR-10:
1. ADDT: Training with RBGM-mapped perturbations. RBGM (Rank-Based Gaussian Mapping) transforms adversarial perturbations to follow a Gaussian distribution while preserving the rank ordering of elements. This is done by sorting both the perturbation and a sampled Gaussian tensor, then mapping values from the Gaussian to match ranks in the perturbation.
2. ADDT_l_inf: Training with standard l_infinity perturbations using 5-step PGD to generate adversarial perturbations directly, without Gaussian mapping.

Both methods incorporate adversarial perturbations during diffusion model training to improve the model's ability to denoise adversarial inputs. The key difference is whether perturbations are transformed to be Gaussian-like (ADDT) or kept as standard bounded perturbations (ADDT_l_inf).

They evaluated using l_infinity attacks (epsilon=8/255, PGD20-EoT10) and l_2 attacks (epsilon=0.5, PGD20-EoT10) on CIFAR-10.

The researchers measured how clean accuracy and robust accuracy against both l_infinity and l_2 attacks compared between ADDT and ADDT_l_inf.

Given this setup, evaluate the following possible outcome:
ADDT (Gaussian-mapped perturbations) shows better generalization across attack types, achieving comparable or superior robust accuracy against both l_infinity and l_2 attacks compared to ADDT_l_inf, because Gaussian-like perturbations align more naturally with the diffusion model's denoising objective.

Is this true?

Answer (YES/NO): NO